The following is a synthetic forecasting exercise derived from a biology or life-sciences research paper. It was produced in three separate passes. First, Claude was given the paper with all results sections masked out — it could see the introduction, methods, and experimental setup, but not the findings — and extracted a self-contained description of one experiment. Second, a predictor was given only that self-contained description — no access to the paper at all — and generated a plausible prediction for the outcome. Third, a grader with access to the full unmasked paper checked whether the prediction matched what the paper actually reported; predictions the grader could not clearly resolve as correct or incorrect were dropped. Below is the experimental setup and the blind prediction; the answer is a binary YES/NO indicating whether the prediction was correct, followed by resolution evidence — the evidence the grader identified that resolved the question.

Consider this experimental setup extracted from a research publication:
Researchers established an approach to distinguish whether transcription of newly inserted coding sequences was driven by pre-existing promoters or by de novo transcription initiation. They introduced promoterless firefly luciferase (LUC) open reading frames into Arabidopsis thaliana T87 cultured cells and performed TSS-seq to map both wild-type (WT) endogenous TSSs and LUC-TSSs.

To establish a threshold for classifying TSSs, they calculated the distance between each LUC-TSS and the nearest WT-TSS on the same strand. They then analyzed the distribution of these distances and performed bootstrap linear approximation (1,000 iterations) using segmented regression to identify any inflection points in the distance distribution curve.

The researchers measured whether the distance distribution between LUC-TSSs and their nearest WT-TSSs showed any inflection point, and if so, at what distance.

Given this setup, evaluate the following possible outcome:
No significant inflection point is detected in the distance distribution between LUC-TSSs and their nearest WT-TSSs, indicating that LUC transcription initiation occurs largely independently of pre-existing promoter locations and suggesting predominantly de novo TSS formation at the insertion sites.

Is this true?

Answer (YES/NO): NO